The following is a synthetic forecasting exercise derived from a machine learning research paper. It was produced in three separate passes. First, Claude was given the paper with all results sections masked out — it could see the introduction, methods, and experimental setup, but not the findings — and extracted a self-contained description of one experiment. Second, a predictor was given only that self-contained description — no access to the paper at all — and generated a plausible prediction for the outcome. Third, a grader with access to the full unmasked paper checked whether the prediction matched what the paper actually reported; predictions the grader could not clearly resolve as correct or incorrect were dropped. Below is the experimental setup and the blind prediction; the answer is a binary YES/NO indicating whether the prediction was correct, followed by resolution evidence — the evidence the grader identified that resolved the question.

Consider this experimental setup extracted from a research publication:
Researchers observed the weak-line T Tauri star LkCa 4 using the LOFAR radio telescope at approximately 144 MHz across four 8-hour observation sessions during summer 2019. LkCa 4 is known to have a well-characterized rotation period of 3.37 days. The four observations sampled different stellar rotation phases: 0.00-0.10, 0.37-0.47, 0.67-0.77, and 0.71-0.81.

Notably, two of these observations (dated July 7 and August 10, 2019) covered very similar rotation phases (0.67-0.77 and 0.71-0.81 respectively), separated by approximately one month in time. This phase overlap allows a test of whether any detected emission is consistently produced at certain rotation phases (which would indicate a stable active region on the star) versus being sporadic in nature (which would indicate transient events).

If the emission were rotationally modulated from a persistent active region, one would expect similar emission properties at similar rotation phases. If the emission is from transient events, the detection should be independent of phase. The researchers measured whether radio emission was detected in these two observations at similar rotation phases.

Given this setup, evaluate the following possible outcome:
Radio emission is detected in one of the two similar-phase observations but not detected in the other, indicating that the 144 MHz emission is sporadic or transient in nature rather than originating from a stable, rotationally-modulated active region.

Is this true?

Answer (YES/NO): YES